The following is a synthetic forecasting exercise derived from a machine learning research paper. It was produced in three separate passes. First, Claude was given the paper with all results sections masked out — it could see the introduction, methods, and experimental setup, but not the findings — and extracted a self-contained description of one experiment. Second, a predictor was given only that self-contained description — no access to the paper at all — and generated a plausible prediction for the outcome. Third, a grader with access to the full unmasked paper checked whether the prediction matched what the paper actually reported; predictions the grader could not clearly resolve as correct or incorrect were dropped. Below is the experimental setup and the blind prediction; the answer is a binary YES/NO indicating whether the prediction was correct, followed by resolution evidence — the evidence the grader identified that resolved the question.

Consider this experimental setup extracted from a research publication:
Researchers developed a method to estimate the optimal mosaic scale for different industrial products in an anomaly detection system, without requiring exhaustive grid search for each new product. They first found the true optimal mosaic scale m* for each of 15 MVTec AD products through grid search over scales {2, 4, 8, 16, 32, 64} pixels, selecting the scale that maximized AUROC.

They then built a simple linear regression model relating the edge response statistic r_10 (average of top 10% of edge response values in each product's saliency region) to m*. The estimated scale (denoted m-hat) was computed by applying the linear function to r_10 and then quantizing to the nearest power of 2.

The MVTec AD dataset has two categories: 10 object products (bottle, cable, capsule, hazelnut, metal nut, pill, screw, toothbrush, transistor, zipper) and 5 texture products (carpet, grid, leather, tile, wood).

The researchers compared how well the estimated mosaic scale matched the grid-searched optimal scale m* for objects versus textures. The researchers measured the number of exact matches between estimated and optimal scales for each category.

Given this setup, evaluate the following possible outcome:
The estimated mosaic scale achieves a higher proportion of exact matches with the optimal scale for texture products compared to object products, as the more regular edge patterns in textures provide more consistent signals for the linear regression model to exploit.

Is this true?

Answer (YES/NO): NO